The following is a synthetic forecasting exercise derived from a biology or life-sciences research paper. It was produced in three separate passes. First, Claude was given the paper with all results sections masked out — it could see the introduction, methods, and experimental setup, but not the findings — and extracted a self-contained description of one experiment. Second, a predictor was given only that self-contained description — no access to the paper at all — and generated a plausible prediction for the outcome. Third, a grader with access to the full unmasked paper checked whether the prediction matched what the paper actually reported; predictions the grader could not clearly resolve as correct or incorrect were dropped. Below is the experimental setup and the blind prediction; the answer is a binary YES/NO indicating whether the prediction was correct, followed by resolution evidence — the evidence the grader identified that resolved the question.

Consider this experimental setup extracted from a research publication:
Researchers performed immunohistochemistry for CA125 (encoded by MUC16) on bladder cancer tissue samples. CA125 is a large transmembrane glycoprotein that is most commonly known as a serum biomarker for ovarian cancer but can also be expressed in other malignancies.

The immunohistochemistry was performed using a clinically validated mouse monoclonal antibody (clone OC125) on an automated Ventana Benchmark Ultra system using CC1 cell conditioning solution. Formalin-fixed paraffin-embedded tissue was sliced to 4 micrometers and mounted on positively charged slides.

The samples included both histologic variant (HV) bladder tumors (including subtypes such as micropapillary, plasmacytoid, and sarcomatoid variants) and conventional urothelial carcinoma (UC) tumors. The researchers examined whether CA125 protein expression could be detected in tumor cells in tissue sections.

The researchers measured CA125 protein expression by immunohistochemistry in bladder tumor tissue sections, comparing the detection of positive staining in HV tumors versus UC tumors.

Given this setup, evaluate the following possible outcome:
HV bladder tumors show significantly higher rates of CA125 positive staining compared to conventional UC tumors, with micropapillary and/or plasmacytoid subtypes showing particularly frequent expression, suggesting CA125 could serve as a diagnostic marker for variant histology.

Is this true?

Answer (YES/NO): NO